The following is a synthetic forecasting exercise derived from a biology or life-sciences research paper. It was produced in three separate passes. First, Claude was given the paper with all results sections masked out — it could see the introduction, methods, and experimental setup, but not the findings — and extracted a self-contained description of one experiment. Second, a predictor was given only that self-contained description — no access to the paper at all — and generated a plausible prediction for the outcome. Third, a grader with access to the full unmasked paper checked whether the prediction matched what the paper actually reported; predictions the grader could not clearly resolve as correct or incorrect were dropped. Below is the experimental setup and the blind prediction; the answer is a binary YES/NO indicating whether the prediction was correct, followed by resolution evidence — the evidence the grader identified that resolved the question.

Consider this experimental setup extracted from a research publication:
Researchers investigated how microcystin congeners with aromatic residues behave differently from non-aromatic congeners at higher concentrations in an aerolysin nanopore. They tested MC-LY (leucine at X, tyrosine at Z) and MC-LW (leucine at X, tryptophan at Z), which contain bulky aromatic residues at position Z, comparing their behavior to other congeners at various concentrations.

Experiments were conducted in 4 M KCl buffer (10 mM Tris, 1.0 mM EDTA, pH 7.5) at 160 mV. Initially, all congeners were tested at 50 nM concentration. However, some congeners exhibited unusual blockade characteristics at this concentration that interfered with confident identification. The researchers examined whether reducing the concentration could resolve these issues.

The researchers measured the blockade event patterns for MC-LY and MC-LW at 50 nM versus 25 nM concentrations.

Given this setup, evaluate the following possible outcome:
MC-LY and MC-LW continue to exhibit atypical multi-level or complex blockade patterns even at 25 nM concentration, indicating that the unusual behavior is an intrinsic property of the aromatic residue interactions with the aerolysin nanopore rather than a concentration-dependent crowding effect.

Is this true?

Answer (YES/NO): NO